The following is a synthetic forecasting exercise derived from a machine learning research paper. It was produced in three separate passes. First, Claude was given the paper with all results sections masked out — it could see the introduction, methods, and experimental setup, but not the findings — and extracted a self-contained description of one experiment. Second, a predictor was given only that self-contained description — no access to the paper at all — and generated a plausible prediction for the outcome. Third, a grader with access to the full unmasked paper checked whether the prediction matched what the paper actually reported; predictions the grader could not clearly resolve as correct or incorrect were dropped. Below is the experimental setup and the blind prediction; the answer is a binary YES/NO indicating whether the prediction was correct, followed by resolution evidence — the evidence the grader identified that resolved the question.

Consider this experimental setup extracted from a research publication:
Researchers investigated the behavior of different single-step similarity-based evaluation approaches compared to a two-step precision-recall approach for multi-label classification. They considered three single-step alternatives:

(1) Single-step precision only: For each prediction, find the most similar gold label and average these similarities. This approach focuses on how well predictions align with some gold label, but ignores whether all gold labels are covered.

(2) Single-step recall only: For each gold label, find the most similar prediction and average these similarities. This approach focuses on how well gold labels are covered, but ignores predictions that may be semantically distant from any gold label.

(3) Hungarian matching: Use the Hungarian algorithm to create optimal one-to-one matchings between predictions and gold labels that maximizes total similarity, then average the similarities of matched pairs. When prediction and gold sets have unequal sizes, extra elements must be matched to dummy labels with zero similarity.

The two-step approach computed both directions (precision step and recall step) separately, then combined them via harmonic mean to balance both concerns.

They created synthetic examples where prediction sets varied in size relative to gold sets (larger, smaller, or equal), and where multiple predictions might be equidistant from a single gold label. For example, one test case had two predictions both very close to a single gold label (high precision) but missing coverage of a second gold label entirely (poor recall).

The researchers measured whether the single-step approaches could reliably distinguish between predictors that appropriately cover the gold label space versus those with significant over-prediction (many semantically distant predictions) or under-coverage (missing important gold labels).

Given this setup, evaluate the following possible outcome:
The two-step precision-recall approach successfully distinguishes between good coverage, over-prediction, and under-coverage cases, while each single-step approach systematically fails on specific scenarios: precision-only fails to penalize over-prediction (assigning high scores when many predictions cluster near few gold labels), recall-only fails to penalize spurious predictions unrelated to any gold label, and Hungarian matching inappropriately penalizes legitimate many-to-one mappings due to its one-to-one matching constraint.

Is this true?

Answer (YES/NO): NO